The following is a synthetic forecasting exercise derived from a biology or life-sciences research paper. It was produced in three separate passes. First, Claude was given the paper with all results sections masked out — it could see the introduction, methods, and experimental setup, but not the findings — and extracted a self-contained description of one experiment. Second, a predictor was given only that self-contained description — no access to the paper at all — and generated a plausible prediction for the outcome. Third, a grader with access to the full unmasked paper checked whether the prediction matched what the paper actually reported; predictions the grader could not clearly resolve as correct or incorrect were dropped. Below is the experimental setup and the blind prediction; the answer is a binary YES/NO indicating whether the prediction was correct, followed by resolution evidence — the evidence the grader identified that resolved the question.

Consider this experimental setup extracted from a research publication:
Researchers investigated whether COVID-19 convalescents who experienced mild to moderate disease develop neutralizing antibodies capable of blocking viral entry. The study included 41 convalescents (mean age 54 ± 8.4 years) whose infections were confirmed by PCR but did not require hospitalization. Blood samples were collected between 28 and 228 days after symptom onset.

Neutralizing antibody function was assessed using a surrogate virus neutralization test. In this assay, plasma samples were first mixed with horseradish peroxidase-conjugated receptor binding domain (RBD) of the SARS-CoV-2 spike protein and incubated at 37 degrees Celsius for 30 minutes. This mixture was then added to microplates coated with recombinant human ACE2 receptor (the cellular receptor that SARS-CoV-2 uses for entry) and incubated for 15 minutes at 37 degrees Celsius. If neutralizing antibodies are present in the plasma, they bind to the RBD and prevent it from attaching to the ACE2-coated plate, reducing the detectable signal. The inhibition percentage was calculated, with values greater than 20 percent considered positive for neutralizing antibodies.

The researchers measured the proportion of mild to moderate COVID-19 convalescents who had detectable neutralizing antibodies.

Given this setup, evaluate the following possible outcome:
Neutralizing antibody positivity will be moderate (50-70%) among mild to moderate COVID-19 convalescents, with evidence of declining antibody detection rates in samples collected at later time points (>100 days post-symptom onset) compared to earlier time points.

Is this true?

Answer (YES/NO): NO